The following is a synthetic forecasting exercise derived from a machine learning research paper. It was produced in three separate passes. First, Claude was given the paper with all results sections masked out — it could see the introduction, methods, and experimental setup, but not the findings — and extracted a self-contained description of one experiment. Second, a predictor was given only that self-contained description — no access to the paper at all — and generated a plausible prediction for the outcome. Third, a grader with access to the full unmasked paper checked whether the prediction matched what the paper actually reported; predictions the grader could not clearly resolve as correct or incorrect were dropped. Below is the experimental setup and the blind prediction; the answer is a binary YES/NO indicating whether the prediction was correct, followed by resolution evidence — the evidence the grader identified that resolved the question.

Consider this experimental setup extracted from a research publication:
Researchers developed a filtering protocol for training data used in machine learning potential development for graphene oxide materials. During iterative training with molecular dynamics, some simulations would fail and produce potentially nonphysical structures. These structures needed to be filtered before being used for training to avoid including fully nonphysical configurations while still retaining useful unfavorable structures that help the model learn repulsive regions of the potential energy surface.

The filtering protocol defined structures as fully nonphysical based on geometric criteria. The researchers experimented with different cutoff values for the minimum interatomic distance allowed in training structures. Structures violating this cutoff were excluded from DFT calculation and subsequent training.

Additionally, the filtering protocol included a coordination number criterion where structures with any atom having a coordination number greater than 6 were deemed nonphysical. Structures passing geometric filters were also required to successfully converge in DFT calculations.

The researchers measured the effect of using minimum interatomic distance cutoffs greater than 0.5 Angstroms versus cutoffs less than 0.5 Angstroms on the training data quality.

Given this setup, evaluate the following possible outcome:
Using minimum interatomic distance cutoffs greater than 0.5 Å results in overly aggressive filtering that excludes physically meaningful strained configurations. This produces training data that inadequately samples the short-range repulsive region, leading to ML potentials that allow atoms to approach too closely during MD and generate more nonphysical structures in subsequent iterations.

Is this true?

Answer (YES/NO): NO